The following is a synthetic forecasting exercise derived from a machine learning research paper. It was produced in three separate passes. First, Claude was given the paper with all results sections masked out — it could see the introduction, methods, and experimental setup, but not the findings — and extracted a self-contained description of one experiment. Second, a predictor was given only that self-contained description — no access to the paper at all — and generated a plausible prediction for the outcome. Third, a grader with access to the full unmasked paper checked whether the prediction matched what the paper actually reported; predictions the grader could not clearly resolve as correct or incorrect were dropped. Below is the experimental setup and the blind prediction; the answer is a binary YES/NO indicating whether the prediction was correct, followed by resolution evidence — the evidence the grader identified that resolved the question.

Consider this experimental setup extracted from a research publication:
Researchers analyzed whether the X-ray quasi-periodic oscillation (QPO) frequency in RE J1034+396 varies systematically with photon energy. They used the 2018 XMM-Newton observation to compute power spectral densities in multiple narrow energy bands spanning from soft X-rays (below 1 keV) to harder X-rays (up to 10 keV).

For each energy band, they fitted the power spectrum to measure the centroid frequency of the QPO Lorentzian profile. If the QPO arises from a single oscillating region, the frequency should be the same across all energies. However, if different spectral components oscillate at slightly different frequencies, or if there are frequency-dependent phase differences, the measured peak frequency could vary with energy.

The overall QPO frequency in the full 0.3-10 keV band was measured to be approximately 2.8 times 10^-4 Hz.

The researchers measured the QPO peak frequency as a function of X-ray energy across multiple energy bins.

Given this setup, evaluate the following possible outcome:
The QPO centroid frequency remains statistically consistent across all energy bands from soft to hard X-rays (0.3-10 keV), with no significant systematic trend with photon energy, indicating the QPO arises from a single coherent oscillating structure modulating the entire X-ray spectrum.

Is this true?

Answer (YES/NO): YES